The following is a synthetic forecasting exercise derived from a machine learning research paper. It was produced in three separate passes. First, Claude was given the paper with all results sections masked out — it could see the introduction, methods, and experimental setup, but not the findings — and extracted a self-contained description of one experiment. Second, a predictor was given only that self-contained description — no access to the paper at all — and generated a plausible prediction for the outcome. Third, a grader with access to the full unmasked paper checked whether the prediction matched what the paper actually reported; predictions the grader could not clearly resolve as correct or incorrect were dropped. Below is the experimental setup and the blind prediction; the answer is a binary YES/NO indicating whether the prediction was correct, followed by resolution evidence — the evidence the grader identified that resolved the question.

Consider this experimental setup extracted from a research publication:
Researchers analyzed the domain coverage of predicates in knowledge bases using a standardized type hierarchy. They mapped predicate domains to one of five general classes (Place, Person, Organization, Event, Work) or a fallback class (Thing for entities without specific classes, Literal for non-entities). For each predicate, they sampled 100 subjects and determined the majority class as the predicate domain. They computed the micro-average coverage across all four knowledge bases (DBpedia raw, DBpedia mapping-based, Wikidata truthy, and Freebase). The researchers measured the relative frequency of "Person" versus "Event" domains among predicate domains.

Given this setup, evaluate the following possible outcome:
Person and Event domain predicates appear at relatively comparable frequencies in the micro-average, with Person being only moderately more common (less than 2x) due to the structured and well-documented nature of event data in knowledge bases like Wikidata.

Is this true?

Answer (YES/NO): NO